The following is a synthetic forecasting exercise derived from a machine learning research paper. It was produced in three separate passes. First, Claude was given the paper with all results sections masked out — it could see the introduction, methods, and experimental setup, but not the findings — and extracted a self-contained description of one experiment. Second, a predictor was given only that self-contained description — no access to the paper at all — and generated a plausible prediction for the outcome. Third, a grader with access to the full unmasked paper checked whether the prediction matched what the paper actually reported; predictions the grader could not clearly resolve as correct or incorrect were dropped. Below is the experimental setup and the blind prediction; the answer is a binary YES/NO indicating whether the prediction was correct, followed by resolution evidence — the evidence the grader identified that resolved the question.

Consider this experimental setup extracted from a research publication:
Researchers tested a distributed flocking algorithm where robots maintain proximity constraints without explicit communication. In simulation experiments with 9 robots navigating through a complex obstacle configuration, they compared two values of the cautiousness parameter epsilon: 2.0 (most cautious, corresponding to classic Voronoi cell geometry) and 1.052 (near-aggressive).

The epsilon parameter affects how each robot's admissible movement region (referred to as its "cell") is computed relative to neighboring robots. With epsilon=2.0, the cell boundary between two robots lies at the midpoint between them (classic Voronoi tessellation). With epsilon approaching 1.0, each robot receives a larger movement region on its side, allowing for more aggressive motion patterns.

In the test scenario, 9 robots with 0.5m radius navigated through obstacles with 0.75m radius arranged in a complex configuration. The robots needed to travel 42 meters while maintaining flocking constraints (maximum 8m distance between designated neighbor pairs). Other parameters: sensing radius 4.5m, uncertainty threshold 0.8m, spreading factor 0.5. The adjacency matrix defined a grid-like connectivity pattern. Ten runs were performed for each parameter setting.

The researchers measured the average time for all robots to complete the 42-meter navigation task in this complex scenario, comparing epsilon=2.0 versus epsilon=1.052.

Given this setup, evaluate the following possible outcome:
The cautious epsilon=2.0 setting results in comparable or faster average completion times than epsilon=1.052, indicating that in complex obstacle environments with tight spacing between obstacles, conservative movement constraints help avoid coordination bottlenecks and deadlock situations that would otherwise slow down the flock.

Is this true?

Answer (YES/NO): NO